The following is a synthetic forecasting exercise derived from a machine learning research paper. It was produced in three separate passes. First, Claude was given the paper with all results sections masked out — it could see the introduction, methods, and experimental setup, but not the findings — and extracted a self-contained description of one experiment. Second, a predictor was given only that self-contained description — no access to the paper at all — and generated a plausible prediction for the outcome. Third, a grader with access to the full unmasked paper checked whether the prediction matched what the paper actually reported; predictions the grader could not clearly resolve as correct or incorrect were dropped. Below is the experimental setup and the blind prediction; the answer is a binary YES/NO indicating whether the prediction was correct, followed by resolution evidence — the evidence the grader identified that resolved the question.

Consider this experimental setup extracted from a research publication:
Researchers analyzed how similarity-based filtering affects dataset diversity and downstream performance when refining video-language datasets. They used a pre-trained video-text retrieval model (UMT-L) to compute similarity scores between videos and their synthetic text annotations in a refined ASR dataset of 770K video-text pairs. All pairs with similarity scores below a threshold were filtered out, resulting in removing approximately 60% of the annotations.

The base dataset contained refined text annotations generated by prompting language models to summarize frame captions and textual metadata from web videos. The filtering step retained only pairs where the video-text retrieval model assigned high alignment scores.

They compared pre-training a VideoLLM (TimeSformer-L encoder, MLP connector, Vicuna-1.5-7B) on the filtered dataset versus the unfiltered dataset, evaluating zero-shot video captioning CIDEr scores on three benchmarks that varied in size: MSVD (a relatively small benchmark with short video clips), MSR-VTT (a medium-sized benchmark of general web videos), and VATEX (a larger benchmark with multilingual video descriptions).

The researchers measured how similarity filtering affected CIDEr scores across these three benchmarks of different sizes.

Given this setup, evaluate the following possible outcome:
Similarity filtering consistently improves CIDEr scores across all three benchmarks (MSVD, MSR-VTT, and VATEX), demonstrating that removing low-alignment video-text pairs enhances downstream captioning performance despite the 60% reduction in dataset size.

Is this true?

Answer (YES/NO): NO